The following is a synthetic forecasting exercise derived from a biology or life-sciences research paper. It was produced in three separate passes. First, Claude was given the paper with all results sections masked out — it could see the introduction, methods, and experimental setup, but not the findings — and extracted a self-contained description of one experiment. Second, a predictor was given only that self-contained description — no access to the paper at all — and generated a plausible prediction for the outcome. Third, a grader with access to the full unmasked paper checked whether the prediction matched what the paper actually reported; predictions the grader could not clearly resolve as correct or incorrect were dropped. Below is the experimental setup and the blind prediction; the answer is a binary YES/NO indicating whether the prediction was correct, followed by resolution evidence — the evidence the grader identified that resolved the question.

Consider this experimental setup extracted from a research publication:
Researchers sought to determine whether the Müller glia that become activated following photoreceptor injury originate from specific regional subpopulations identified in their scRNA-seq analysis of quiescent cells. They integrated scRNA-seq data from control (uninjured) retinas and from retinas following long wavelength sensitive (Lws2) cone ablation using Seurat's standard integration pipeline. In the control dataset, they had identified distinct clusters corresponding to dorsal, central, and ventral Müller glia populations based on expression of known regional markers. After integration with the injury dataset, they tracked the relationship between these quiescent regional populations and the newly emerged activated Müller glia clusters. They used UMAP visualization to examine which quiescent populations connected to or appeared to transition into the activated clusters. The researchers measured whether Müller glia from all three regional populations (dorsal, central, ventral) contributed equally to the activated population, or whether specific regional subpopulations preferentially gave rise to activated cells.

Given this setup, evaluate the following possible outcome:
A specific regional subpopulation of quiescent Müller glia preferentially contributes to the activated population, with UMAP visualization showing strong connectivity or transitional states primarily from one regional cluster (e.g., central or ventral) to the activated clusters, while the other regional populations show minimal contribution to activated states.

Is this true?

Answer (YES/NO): NO